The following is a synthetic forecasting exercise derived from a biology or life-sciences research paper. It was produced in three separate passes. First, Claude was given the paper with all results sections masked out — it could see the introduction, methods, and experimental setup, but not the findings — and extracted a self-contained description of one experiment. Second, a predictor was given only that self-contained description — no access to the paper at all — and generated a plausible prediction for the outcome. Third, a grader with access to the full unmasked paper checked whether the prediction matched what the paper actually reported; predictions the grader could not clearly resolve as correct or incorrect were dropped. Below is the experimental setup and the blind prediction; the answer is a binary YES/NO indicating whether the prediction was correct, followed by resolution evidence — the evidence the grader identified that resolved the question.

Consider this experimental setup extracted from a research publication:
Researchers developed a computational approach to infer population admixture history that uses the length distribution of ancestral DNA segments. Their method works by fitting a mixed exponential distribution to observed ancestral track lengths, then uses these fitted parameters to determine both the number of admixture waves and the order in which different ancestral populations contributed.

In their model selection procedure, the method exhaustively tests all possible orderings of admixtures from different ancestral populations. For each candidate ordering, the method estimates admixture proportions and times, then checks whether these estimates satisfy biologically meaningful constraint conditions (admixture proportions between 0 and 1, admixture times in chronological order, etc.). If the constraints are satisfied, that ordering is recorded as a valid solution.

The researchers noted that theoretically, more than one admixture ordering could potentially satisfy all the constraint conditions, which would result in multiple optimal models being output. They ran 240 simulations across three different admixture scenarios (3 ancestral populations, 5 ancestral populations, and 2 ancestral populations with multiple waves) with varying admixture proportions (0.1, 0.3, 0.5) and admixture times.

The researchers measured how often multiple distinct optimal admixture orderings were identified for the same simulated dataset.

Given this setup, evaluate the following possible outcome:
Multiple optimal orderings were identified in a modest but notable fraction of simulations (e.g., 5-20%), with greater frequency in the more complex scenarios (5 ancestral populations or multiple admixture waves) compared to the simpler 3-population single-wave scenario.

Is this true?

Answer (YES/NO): NO